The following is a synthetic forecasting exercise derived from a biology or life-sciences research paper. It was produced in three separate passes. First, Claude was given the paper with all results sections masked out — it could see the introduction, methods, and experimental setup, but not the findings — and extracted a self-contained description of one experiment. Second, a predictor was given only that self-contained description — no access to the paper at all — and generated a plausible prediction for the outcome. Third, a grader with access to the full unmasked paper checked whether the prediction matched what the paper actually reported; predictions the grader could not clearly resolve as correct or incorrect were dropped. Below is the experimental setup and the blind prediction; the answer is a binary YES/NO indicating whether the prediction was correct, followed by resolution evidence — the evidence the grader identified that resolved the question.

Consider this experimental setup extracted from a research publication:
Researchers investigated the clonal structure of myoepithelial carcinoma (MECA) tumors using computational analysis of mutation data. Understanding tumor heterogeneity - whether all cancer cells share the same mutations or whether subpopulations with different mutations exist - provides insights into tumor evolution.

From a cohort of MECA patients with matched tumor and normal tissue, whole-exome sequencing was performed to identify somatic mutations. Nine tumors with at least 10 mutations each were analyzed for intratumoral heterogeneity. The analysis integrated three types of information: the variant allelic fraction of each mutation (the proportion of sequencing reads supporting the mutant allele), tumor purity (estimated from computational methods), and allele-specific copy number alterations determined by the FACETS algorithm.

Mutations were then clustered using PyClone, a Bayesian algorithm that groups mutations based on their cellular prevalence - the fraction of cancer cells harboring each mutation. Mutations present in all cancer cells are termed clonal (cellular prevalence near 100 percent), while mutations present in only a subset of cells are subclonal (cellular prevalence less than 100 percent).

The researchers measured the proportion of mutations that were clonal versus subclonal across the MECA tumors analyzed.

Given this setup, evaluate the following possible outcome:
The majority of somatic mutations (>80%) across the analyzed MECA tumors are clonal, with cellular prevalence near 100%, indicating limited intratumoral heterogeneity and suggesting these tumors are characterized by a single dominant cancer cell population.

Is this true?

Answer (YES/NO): NO